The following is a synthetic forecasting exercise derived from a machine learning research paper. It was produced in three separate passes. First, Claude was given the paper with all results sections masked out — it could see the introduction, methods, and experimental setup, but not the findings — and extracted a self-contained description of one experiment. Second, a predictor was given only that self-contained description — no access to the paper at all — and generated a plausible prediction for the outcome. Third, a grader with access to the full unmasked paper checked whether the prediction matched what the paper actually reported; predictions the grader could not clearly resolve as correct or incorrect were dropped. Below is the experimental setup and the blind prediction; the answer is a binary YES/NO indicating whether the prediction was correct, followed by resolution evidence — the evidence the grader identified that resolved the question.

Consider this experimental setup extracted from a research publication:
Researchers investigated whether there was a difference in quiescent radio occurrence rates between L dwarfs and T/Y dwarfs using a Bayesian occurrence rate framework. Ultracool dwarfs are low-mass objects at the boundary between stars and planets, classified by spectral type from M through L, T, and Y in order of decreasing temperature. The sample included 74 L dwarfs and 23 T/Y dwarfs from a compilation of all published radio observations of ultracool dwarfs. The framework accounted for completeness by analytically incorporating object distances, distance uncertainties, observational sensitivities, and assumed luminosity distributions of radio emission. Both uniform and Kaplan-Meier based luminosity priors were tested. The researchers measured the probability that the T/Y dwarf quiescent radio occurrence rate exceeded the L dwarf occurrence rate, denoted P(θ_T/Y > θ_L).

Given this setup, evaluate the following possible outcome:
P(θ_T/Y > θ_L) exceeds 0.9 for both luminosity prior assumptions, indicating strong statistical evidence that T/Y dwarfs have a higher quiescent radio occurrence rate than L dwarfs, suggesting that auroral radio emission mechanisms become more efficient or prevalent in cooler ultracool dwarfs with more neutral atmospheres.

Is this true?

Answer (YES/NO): NO